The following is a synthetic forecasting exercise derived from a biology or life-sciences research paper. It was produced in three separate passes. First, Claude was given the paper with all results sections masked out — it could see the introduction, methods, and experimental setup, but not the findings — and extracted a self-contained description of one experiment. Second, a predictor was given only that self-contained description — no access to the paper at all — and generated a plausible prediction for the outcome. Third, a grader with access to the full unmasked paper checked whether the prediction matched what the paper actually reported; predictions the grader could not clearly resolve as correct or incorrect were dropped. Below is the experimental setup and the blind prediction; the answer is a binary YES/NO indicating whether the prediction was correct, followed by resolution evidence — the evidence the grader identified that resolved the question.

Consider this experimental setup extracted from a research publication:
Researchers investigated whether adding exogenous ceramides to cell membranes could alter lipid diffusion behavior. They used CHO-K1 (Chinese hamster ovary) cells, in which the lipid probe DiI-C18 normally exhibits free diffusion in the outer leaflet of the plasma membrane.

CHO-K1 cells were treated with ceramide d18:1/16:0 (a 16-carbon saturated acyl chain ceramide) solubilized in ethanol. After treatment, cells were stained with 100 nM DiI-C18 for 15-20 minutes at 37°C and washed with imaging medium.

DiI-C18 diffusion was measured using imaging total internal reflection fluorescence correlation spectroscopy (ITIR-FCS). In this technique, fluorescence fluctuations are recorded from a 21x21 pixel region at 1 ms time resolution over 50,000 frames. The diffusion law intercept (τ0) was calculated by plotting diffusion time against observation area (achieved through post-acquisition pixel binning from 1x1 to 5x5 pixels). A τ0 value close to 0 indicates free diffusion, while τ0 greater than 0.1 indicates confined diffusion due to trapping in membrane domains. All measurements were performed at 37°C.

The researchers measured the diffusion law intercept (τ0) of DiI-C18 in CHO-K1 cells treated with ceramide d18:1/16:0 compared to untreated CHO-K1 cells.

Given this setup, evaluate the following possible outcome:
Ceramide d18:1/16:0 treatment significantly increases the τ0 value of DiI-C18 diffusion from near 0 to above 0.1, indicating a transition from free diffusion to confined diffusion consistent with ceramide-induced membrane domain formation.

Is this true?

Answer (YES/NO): YES